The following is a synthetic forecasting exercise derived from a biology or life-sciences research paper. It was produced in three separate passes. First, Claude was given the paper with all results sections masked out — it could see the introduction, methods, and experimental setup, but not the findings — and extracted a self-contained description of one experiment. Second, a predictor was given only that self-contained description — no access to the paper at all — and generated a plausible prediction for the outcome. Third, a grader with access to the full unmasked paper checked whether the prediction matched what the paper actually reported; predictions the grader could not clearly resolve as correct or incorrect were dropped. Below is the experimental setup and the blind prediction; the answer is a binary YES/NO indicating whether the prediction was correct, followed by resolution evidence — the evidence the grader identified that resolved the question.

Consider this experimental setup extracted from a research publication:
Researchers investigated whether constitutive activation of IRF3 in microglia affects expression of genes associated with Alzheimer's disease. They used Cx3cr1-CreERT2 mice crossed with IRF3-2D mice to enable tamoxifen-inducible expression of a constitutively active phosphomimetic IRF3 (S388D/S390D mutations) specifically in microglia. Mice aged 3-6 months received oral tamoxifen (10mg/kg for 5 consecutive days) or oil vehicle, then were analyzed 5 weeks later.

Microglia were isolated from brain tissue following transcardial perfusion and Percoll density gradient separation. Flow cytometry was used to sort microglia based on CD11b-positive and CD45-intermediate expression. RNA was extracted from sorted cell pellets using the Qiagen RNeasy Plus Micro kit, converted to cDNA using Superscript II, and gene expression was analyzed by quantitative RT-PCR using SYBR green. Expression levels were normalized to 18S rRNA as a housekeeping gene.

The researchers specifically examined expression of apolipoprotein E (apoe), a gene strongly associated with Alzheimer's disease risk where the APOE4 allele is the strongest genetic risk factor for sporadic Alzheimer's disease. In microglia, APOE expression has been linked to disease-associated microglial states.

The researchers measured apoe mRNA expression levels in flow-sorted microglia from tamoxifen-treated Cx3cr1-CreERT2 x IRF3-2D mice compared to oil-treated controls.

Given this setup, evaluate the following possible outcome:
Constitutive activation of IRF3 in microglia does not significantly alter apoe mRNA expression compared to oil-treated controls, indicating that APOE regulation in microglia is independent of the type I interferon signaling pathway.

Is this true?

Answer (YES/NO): NO